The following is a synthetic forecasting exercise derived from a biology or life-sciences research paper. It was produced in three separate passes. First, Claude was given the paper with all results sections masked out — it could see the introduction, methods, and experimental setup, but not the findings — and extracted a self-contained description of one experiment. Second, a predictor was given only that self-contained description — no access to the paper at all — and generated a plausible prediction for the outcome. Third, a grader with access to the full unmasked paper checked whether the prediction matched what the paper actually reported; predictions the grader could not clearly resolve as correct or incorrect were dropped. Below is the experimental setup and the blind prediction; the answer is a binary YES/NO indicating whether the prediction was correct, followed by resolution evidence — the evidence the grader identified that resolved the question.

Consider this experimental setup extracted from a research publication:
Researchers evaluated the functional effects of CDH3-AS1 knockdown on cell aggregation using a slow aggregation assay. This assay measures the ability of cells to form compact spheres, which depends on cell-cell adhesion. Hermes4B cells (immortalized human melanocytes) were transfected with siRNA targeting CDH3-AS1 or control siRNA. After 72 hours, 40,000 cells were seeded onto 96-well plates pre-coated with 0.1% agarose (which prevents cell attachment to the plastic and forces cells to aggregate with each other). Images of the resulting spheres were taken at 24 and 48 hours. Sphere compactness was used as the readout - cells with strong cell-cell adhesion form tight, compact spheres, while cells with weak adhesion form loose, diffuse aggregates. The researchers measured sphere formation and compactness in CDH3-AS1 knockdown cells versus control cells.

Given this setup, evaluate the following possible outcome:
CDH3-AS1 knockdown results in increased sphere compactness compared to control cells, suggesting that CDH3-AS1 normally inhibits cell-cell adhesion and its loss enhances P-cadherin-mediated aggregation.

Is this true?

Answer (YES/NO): NO